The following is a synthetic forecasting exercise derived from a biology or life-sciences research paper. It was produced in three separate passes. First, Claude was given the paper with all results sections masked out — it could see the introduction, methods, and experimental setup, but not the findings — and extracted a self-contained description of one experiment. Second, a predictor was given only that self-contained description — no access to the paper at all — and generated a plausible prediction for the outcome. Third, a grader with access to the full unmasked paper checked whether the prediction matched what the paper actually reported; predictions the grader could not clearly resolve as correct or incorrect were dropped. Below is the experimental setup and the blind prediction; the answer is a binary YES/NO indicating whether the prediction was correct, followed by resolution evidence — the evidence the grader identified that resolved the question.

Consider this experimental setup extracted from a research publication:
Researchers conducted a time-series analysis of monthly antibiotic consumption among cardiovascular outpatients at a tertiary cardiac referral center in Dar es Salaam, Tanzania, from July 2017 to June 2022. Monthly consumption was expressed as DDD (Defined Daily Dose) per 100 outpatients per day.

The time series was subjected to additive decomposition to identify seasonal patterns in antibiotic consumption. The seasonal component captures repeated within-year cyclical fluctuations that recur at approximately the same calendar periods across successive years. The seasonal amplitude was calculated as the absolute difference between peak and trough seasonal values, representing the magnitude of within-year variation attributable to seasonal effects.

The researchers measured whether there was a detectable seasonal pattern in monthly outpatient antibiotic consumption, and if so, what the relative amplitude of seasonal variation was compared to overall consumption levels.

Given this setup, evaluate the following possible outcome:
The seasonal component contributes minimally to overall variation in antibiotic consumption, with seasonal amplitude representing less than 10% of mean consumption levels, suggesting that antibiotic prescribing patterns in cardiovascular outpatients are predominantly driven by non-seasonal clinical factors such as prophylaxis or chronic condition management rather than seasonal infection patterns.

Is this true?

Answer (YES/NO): NO